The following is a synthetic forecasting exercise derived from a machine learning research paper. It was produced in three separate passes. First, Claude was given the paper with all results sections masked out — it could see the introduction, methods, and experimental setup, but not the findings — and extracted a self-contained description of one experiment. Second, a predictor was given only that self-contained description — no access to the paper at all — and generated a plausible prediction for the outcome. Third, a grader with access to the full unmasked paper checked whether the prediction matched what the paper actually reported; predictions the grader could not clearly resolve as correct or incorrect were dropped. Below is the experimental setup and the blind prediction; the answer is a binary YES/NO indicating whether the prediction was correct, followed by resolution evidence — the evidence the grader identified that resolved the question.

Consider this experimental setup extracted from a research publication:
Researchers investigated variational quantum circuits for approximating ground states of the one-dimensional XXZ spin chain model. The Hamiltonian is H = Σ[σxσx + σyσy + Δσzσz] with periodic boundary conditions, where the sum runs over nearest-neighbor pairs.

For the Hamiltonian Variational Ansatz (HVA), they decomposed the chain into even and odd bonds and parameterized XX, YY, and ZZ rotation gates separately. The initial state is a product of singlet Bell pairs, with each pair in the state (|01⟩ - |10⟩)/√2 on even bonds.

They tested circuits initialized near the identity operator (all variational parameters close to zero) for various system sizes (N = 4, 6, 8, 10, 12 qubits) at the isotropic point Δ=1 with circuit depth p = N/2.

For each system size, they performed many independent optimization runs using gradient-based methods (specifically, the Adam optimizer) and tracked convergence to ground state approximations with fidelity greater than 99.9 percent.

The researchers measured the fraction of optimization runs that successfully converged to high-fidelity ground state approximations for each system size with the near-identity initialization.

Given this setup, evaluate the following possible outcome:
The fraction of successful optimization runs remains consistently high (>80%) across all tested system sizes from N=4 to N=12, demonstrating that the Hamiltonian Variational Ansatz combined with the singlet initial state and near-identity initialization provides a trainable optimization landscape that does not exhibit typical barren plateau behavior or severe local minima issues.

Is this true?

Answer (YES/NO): YES